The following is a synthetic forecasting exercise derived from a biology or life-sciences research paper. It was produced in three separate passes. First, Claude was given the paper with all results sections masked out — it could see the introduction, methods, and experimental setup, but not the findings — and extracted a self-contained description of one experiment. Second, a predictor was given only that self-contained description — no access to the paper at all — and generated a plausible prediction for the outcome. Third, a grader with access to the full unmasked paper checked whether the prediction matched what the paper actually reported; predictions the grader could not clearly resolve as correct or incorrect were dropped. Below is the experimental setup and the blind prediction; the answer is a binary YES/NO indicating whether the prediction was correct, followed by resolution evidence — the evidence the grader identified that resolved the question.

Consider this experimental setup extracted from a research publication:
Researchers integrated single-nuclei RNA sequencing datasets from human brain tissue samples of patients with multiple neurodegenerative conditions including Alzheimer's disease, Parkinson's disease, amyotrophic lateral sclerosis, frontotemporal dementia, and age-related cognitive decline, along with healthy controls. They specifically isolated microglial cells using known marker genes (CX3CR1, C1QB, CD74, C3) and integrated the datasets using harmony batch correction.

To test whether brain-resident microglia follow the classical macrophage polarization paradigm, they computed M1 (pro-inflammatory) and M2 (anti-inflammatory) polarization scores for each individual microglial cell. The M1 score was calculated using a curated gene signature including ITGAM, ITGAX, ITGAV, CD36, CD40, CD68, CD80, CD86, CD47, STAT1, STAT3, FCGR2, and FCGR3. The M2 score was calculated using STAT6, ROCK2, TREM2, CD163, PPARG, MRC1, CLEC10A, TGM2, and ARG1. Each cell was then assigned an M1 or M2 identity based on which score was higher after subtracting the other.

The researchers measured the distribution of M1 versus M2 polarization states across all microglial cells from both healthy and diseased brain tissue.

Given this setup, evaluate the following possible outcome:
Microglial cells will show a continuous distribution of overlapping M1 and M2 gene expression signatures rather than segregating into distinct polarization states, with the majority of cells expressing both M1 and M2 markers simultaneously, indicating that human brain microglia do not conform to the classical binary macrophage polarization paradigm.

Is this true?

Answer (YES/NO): NO